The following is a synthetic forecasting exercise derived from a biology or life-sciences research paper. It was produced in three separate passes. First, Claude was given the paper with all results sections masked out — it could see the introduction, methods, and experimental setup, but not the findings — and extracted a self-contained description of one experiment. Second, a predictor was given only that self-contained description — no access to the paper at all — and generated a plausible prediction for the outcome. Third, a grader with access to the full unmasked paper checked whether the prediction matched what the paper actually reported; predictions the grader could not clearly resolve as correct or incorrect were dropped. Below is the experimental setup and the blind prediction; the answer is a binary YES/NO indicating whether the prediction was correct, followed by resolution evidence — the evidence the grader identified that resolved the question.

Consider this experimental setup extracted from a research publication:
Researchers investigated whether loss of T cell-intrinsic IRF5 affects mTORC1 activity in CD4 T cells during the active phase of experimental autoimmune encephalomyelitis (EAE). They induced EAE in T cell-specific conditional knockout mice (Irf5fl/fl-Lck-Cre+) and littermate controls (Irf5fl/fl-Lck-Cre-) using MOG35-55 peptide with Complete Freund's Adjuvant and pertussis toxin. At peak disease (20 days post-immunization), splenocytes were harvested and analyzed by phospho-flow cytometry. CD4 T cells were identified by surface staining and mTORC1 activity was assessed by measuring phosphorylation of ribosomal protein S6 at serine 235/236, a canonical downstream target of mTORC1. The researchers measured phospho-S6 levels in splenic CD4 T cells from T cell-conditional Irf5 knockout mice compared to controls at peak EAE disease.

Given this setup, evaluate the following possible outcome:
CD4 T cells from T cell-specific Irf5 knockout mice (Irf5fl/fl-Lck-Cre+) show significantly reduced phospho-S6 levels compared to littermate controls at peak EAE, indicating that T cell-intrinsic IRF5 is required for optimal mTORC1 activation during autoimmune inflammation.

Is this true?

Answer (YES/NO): YES